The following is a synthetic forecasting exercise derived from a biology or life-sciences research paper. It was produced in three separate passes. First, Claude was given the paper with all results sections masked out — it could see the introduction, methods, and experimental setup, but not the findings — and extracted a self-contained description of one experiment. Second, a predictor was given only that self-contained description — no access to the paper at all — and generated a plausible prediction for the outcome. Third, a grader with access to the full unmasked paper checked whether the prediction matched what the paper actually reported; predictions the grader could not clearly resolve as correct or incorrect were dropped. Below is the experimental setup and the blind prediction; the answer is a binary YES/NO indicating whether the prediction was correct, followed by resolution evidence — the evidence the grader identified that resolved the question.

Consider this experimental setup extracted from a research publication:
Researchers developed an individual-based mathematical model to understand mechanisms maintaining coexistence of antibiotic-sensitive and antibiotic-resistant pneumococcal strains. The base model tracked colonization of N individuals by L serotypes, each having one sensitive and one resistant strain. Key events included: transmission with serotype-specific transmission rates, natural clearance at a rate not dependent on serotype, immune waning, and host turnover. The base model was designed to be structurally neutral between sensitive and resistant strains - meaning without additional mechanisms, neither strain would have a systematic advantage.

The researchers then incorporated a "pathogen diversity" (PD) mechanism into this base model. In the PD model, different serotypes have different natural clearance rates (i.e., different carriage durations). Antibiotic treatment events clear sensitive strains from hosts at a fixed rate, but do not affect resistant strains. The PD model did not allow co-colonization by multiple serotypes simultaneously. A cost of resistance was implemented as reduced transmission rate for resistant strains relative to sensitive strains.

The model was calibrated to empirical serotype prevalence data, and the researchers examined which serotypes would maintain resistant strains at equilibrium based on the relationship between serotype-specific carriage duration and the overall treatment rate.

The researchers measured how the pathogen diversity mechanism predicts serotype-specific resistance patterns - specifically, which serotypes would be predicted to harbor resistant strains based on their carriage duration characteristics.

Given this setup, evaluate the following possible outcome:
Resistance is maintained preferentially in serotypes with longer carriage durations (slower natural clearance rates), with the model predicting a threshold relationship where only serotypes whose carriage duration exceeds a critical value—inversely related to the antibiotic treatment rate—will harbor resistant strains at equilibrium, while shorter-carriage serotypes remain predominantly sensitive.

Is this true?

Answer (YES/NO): YES